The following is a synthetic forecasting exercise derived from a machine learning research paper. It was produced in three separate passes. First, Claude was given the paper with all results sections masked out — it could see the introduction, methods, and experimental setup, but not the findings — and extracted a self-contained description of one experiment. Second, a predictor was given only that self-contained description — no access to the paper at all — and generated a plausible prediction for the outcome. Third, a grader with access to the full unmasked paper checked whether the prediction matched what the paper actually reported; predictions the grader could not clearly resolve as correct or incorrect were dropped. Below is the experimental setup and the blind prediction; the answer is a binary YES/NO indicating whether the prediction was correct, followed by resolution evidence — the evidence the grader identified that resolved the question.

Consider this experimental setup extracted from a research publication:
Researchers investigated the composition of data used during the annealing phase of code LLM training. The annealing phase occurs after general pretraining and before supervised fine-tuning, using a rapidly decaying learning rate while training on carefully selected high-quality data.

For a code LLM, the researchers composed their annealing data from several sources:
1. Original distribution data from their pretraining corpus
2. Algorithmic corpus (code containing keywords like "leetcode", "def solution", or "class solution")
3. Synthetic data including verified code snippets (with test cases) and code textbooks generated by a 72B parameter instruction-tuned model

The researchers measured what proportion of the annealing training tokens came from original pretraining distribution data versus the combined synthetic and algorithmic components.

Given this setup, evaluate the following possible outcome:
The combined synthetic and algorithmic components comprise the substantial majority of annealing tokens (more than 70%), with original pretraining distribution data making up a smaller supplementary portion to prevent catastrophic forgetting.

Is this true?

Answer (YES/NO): NO